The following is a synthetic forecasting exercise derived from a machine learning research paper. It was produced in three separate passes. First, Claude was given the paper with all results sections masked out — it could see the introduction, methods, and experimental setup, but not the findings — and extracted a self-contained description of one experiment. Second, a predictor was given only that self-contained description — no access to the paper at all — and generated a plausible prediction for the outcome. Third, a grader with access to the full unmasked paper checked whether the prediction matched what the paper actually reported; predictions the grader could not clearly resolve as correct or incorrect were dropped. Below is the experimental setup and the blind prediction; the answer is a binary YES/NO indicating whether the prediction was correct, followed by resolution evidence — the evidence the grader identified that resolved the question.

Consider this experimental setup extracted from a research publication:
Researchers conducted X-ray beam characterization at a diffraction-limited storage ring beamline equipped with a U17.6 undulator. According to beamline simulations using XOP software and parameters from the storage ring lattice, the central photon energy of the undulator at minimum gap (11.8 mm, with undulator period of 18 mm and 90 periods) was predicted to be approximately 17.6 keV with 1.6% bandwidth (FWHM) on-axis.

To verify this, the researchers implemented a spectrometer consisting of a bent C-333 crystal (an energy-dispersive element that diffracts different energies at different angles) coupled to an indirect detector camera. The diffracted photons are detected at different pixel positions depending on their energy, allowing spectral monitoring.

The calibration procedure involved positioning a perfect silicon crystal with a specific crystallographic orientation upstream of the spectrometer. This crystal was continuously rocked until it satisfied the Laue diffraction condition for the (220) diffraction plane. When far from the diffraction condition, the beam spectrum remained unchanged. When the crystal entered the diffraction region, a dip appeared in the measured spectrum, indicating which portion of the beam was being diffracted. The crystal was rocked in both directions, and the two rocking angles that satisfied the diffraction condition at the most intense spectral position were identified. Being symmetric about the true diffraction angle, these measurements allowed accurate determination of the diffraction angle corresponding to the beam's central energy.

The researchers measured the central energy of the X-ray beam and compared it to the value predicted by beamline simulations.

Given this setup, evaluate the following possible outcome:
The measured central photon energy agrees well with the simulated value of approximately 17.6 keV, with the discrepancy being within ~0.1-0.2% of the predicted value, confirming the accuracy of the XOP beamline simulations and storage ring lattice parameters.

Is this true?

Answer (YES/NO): NO